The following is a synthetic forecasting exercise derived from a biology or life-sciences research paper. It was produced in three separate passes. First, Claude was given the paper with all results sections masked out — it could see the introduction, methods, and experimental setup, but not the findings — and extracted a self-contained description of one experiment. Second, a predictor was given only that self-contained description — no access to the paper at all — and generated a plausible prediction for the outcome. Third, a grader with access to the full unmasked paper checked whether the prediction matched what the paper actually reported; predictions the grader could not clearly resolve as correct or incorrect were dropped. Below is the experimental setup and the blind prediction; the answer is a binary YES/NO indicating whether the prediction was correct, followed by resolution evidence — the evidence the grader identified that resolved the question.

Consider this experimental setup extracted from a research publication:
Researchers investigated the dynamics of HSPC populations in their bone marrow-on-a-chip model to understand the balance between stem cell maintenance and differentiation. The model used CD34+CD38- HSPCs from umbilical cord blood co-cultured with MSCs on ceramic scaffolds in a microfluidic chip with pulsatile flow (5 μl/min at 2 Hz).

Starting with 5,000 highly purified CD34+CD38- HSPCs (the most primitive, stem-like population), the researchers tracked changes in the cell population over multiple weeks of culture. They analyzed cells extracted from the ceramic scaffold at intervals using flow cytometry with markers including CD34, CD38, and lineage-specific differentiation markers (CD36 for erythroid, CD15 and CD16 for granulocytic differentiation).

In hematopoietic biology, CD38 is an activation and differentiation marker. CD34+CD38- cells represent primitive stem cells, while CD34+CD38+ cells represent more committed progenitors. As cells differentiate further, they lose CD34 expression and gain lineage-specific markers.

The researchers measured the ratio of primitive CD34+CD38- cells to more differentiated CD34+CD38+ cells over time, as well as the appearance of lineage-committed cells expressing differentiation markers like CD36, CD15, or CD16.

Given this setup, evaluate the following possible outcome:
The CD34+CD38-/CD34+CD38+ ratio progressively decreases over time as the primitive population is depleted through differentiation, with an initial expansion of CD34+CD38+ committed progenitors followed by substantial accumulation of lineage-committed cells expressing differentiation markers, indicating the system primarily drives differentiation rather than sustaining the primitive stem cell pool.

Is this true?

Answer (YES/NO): NO